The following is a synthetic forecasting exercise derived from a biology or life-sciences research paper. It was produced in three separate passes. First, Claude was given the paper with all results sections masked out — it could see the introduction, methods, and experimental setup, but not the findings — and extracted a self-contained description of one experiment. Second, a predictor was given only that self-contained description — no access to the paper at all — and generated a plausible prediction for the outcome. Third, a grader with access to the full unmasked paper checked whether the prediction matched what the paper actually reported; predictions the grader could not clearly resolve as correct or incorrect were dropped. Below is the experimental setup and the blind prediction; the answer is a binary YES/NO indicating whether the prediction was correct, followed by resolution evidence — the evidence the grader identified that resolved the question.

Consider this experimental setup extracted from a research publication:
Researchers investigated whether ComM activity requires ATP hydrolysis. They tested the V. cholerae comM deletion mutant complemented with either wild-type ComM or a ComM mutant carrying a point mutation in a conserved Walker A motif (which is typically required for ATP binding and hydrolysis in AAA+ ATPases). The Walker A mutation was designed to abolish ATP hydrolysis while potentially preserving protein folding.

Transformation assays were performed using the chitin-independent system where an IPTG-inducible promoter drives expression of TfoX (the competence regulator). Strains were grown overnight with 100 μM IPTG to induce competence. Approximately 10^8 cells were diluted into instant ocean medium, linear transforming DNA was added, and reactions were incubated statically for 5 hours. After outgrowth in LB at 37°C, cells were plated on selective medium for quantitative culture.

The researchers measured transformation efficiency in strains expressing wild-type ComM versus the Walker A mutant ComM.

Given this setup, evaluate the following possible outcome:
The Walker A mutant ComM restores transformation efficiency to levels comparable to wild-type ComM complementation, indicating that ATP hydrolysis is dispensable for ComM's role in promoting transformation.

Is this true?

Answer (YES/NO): NO